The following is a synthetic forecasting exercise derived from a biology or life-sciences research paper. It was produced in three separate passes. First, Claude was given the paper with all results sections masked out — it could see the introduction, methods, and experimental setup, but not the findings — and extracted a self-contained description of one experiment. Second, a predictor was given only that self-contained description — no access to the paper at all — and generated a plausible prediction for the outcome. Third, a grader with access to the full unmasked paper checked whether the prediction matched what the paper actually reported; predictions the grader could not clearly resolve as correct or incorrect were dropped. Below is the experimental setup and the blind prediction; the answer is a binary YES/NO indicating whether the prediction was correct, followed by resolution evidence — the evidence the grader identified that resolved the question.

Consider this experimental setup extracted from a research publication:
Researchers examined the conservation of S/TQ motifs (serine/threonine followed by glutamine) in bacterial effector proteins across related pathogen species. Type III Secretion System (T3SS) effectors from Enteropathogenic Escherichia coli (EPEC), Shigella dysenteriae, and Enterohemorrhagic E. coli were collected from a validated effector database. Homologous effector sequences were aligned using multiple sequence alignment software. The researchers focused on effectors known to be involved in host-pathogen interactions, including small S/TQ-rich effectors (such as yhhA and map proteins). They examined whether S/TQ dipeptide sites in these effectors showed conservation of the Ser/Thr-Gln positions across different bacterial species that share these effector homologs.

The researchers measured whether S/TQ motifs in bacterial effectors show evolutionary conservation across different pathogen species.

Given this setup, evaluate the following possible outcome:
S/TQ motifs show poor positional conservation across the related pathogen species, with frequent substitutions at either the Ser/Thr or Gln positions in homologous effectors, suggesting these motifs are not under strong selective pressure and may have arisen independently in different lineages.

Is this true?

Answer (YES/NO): NO